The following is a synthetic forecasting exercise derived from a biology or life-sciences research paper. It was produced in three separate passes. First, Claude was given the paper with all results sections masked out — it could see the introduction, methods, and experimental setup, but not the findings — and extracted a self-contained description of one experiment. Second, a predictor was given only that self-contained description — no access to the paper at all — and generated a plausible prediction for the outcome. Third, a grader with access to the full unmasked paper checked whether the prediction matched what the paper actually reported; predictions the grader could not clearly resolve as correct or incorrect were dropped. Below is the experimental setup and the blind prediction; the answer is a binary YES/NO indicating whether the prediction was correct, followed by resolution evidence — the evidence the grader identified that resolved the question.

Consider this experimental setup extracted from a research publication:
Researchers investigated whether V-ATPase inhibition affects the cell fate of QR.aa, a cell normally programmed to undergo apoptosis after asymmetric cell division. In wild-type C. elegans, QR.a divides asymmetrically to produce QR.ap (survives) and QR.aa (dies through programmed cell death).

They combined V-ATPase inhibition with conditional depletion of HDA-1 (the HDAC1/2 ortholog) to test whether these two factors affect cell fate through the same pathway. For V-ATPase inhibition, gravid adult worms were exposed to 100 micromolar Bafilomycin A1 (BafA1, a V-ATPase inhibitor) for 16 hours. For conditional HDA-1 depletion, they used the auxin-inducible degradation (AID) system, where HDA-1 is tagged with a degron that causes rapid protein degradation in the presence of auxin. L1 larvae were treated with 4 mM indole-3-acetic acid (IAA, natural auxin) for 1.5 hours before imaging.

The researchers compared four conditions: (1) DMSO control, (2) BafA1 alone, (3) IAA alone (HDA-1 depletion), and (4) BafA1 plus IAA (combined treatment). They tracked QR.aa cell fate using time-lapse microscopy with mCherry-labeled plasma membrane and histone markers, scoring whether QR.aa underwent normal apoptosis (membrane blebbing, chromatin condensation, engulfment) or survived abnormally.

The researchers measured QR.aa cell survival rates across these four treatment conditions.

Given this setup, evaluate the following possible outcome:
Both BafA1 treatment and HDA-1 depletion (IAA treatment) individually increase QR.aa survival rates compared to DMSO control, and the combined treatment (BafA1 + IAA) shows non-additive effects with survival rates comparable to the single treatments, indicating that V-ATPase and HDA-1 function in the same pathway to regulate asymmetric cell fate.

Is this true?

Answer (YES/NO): NO